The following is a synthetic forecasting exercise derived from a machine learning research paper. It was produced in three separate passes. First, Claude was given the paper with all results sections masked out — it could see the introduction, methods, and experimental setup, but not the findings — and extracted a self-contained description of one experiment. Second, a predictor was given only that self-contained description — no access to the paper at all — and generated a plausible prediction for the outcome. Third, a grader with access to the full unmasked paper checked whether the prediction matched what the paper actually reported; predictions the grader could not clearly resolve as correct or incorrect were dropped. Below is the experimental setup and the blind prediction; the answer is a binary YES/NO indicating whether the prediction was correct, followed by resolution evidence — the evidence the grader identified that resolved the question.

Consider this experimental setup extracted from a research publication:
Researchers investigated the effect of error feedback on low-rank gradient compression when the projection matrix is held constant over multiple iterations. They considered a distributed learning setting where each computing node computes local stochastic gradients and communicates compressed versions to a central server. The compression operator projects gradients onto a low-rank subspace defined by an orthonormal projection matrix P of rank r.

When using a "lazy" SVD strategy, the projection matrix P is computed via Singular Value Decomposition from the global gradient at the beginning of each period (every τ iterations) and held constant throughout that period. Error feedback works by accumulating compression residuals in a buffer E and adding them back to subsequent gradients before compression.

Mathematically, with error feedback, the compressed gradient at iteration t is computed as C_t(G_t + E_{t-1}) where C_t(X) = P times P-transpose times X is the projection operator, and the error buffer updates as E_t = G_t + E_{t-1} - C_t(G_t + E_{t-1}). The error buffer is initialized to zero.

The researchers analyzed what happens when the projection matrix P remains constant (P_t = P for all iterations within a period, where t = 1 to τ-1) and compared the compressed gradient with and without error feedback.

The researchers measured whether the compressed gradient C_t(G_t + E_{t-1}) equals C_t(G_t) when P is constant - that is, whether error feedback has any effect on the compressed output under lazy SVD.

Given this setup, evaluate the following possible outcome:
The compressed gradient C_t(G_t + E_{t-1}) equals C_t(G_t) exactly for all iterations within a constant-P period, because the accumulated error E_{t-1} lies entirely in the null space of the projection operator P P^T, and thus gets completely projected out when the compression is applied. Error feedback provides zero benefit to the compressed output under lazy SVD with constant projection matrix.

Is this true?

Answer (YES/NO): YES